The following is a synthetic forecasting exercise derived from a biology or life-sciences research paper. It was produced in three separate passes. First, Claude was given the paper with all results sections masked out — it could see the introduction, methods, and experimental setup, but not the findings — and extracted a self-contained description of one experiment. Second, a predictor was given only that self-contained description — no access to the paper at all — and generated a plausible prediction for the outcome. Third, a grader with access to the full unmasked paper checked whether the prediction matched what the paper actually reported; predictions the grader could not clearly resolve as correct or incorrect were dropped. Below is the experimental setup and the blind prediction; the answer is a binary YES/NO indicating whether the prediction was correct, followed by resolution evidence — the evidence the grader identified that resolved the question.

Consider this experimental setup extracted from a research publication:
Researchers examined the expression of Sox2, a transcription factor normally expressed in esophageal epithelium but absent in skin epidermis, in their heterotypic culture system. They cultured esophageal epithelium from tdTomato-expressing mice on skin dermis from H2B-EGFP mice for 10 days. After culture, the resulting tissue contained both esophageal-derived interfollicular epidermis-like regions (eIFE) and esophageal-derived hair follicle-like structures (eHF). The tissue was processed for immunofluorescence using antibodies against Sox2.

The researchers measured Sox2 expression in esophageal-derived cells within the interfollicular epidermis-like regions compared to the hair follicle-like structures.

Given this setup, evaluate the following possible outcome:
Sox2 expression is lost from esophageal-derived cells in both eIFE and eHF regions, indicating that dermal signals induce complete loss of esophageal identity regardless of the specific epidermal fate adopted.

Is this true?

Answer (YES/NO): NO